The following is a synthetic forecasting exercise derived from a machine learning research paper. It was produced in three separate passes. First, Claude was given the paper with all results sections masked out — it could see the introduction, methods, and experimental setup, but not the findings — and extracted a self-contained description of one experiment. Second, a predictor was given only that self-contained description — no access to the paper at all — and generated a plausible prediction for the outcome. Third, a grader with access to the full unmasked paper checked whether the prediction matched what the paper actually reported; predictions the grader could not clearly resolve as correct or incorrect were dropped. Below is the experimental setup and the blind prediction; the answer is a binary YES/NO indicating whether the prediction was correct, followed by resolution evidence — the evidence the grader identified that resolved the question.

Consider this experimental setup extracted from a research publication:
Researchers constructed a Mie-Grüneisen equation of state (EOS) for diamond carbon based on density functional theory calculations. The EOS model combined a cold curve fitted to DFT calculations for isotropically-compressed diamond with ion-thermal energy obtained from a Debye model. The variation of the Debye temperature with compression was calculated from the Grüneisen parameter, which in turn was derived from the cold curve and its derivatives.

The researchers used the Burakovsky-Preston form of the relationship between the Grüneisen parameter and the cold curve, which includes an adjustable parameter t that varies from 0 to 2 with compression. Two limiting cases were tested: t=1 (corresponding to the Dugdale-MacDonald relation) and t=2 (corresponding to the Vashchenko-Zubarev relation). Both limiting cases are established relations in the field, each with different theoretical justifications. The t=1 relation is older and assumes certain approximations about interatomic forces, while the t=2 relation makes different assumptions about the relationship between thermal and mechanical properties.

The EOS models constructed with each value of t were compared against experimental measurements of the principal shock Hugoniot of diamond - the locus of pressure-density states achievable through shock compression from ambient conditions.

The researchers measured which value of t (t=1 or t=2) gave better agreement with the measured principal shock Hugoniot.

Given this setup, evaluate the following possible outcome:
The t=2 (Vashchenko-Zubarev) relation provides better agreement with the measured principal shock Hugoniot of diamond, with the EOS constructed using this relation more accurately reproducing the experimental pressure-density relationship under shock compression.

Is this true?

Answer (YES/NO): YES